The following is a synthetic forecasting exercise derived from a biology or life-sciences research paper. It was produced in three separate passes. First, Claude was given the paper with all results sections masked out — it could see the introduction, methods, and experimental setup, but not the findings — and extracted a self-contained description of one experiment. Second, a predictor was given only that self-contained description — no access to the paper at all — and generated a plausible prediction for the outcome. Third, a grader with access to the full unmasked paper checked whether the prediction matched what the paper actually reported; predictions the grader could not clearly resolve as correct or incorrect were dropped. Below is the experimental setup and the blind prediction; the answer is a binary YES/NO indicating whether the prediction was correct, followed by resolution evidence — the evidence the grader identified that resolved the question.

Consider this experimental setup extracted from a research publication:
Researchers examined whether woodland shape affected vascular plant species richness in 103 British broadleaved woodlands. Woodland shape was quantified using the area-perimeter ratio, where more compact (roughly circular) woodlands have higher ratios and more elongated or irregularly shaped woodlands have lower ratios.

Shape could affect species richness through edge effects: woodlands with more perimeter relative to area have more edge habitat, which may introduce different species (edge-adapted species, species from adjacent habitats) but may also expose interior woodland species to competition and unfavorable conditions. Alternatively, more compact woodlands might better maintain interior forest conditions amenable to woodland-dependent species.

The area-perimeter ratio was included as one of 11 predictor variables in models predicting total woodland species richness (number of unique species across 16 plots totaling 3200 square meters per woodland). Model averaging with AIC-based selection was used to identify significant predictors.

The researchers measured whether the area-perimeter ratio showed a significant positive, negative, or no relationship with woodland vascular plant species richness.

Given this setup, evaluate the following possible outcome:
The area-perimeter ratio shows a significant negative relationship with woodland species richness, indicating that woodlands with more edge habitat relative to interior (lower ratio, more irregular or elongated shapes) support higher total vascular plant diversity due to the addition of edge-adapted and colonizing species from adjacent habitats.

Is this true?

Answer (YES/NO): NO